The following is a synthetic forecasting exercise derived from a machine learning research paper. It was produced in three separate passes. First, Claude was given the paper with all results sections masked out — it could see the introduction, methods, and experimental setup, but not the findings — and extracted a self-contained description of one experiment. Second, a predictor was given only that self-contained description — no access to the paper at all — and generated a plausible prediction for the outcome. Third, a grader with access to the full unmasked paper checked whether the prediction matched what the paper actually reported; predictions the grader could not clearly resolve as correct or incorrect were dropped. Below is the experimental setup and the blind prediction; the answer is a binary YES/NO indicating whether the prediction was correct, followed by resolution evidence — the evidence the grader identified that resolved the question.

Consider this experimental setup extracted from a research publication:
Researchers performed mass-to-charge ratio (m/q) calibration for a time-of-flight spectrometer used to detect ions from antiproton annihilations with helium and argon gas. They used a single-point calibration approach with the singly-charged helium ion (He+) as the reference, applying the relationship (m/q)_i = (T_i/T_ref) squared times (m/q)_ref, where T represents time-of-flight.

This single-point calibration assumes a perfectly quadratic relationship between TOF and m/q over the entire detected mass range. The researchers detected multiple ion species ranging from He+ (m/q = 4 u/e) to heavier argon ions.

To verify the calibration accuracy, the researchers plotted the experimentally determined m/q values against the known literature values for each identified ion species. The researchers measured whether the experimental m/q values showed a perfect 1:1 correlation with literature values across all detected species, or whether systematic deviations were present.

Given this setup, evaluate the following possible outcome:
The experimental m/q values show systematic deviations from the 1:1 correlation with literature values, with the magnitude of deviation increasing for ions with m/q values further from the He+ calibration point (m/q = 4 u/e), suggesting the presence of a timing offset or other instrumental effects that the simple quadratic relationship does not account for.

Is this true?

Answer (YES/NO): YES